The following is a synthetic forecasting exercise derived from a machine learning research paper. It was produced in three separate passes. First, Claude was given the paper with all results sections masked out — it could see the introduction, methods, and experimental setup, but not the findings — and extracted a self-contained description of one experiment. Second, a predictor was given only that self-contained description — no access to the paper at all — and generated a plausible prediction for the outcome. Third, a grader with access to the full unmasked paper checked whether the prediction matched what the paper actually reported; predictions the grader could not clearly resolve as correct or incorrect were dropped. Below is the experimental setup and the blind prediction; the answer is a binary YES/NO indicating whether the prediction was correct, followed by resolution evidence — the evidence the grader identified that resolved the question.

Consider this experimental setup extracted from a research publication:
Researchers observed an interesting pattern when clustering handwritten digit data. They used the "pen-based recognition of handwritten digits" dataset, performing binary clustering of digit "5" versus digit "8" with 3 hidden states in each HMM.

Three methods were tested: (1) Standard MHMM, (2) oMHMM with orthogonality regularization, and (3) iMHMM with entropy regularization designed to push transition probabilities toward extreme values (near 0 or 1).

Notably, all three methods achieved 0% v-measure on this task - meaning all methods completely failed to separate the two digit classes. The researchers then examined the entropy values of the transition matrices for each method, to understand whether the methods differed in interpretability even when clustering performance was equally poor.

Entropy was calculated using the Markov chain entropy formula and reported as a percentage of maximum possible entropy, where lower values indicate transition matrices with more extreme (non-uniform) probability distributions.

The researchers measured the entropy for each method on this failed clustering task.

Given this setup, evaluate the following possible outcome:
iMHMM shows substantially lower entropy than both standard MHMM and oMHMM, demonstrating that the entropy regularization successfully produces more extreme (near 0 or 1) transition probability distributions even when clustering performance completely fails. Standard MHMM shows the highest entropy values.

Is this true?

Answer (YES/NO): NO